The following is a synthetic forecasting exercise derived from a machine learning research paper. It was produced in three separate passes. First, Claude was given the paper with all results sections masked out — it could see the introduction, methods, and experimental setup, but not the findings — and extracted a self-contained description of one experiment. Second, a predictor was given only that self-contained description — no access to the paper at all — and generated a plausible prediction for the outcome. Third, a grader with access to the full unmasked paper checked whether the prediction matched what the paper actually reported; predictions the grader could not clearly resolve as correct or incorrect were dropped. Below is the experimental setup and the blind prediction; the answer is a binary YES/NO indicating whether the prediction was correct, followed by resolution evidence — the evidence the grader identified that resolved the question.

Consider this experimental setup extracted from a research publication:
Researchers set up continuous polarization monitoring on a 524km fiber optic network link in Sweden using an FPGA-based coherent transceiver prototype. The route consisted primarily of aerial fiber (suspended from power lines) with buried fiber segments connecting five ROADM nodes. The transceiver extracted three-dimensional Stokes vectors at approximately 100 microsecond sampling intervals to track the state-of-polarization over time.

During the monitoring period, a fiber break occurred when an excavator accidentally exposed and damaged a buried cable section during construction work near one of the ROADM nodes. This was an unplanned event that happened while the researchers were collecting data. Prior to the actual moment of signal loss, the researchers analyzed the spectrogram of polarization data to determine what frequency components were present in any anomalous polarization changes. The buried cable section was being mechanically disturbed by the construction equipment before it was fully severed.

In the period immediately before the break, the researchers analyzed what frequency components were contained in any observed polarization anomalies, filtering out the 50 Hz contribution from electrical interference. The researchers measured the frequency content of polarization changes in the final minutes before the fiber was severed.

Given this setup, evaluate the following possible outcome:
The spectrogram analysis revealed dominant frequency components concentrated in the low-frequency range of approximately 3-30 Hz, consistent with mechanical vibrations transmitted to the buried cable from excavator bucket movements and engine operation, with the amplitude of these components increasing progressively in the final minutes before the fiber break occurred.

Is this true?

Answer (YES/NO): NO